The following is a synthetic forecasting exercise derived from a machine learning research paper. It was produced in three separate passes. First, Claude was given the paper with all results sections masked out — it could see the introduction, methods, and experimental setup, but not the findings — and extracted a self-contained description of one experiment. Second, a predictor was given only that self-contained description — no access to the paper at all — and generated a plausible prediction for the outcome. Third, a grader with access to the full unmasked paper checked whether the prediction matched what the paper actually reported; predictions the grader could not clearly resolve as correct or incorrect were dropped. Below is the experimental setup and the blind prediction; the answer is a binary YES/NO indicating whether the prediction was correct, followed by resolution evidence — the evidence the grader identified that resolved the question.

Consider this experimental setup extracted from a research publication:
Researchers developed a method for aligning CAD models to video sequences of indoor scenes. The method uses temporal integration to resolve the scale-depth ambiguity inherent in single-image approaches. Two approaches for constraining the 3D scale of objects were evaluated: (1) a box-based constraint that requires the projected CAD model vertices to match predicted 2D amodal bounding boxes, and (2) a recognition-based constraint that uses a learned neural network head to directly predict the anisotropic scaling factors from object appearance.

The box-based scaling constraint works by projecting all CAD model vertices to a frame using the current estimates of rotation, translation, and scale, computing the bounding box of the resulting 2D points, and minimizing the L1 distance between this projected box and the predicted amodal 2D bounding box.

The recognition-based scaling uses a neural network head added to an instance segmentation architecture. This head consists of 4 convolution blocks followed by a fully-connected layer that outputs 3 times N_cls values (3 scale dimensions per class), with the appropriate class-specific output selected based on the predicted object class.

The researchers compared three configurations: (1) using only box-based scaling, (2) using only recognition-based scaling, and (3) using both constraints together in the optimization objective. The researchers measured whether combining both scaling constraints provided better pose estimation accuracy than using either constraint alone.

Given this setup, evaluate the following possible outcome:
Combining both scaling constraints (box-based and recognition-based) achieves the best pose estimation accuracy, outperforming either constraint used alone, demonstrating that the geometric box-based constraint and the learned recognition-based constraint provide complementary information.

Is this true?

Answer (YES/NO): YES